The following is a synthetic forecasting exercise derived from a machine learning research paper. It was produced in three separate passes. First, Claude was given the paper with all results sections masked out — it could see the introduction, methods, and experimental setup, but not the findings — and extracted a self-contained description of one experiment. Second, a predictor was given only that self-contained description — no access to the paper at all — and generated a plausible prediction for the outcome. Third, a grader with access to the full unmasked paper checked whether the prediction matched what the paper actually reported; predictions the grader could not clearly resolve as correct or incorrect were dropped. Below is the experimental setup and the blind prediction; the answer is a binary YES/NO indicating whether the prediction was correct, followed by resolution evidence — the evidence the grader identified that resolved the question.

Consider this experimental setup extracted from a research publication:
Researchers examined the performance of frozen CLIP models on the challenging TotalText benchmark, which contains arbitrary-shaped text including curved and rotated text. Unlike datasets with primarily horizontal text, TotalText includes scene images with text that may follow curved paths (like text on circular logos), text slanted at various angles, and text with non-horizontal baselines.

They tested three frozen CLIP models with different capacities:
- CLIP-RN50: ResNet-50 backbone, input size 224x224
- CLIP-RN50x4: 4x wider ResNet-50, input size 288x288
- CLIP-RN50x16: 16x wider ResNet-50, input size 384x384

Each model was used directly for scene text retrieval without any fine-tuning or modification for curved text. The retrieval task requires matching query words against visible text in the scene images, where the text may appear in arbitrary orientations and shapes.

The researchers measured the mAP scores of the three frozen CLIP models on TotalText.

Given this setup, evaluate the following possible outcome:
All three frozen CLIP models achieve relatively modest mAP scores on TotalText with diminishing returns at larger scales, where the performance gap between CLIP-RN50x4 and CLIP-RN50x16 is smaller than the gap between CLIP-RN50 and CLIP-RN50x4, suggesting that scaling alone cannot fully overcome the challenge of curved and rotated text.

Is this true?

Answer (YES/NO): YES